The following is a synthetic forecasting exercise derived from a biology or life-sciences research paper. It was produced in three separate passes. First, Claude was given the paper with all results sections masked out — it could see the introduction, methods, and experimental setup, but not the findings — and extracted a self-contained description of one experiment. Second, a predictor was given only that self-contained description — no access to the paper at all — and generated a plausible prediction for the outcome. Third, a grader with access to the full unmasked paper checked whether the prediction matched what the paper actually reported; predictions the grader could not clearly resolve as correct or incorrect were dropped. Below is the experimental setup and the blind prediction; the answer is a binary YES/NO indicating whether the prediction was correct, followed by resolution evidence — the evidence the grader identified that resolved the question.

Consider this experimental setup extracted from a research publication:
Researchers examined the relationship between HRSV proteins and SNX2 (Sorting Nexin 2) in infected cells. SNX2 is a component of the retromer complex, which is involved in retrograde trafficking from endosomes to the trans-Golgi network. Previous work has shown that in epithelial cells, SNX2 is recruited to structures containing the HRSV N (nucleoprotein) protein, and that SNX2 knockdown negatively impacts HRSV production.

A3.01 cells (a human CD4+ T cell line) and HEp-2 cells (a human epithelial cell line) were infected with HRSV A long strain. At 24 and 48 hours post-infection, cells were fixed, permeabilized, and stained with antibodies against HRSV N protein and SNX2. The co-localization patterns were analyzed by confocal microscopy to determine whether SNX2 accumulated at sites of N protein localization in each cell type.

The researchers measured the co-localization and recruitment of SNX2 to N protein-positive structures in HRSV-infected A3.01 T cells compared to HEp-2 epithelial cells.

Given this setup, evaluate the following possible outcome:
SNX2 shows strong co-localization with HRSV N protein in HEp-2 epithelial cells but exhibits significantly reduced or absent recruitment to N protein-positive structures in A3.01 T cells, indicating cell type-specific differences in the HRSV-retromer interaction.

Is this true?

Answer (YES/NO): YES